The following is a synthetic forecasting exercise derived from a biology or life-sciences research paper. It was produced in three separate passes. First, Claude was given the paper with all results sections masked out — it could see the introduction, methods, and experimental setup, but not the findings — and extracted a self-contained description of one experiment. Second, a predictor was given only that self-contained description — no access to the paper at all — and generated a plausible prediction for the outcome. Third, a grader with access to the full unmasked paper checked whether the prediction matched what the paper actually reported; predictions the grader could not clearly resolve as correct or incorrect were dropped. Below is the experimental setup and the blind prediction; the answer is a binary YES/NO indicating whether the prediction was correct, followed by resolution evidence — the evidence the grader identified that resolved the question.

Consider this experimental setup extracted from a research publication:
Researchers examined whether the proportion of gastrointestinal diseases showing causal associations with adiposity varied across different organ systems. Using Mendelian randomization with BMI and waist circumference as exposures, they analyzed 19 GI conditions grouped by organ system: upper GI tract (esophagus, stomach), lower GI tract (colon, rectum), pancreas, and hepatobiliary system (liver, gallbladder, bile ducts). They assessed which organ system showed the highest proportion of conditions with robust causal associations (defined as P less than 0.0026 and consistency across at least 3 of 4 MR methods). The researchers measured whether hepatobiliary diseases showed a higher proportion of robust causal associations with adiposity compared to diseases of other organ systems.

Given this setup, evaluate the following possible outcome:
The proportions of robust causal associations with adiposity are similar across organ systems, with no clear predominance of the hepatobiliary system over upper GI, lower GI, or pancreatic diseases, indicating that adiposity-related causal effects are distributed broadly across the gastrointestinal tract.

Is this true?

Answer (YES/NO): NO